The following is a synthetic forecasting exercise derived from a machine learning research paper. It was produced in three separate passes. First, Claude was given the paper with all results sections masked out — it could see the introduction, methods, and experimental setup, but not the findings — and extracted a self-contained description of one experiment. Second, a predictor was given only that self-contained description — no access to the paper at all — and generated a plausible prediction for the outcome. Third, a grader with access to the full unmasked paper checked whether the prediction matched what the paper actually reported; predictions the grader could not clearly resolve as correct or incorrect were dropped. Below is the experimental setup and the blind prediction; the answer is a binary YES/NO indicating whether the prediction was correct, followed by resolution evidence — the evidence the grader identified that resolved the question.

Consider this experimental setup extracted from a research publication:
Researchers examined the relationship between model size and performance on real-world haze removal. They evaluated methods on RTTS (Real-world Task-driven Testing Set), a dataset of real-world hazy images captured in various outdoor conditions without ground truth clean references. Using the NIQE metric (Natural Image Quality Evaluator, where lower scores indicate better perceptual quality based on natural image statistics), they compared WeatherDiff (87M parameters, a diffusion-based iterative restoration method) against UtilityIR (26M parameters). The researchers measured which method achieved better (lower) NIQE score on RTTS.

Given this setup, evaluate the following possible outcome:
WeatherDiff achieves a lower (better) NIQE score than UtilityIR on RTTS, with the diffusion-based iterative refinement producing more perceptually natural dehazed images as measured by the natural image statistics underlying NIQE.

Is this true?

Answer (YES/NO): NO